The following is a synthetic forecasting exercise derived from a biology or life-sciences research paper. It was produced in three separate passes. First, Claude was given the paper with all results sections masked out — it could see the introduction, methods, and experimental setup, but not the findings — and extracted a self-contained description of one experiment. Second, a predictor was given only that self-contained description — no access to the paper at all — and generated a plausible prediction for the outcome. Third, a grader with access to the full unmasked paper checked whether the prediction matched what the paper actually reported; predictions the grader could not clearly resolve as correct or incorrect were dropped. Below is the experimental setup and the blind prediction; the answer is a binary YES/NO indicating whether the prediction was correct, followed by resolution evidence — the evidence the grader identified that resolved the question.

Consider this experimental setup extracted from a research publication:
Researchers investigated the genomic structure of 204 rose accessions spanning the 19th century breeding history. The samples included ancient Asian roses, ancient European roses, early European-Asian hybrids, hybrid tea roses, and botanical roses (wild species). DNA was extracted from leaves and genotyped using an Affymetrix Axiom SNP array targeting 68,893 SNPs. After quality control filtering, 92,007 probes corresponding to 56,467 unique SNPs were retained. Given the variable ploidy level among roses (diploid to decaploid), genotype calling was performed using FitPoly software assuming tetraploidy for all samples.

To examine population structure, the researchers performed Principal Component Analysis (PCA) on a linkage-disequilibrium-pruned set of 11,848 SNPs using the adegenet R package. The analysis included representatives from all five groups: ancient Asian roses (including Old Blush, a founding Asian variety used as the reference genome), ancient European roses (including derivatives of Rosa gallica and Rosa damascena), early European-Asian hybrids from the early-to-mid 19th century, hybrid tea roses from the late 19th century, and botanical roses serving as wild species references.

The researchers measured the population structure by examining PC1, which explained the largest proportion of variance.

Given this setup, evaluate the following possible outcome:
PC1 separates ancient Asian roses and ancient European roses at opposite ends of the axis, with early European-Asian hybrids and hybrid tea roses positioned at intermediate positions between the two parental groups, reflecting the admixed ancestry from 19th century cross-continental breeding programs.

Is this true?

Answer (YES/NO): YES